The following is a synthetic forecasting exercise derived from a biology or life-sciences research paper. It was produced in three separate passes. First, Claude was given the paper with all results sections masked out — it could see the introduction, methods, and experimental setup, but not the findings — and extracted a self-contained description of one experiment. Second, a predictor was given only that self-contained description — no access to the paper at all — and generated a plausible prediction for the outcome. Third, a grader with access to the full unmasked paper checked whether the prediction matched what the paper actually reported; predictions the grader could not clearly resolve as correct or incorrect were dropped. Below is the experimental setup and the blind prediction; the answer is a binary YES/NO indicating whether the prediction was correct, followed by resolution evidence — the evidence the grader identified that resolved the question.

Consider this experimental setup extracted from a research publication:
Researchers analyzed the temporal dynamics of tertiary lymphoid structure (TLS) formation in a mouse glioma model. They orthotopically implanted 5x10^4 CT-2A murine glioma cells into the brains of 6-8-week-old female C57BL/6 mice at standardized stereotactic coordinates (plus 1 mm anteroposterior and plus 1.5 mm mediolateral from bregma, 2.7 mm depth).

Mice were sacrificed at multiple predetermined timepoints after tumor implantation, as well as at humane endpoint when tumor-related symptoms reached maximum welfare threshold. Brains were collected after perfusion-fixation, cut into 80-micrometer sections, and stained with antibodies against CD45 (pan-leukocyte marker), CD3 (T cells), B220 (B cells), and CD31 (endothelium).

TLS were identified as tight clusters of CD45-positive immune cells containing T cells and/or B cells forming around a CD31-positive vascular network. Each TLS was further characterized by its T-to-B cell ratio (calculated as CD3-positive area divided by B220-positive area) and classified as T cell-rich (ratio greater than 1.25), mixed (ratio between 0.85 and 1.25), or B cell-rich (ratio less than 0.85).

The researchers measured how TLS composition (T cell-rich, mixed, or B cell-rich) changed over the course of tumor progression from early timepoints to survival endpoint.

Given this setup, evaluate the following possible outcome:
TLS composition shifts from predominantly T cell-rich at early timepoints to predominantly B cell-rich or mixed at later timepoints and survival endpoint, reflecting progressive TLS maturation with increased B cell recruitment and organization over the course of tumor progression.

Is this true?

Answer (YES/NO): YES